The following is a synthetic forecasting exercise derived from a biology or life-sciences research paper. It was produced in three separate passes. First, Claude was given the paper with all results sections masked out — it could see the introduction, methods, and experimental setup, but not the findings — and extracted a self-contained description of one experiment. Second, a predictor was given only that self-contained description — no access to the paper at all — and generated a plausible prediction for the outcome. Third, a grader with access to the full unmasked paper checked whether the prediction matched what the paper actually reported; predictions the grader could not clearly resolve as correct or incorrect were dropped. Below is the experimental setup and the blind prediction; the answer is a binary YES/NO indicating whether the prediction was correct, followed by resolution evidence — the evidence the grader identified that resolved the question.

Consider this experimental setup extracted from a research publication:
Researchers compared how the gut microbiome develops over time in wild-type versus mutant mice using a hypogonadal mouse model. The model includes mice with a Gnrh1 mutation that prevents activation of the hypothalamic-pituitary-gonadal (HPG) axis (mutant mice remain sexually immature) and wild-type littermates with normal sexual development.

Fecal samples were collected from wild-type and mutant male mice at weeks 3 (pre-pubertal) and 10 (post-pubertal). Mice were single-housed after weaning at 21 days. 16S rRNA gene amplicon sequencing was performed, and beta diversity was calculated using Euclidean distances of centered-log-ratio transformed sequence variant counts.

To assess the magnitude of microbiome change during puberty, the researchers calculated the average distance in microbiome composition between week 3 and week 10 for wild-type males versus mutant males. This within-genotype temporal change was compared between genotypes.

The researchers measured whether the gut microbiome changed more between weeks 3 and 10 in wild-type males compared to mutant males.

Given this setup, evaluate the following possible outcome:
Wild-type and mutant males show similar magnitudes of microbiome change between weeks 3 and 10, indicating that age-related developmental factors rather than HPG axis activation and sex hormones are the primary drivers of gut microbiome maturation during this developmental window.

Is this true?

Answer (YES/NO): YES